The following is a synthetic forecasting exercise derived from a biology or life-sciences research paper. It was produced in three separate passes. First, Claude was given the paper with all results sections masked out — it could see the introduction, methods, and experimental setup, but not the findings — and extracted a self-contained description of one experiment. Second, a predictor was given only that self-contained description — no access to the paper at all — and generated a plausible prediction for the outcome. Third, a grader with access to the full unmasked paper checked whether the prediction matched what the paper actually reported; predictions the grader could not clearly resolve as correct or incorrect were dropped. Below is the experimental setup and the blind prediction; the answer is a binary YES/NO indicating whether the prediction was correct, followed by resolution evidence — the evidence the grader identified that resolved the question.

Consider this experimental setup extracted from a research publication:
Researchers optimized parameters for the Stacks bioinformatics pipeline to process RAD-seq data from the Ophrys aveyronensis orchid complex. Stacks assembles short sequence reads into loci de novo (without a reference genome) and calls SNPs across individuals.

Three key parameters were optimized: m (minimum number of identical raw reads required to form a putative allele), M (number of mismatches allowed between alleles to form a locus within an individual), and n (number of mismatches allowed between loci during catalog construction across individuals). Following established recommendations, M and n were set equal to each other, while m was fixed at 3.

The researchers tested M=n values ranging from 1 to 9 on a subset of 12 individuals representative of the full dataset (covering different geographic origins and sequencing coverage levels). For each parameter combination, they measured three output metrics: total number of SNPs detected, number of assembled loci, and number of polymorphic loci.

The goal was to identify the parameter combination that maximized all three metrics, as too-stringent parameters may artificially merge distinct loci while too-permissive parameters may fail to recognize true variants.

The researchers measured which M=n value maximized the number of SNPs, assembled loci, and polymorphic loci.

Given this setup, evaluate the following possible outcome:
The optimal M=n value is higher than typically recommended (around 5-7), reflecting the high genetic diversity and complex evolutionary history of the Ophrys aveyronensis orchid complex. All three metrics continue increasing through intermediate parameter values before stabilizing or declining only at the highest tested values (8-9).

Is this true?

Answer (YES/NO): NO